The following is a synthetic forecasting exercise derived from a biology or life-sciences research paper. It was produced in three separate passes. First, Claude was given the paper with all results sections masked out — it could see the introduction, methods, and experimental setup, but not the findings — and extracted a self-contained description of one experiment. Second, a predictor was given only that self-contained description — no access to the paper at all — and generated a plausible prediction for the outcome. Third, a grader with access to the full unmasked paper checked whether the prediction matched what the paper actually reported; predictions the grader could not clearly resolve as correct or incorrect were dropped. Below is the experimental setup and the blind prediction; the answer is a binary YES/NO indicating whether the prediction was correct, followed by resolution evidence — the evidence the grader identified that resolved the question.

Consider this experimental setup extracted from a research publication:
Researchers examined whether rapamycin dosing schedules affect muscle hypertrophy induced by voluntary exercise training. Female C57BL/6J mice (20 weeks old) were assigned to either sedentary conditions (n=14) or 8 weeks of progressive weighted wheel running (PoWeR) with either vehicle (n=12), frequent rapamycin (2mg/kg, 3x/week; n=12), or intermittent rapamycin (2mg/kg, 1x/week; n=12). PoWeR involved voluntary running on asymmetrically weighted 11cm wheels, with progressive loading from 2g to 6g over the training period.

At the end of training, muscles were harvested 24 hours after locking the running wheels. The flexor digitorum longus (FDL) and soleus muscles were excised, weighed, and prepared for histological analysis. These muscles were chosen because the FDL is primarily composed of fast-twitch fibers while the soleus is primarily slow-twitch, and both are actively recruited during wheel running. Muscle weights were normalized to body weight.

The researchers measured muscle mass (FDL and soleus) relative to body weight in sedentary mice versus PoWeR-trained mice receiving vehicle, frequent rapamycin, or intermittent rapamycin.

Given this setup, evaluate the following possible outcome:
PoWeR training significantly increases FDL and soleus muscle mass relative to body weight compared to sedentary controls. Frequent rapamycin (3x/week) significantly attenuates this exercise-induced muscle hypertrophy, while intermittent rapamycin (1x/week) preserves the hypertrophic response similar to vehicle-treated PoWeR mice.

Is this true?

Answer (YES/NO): NO